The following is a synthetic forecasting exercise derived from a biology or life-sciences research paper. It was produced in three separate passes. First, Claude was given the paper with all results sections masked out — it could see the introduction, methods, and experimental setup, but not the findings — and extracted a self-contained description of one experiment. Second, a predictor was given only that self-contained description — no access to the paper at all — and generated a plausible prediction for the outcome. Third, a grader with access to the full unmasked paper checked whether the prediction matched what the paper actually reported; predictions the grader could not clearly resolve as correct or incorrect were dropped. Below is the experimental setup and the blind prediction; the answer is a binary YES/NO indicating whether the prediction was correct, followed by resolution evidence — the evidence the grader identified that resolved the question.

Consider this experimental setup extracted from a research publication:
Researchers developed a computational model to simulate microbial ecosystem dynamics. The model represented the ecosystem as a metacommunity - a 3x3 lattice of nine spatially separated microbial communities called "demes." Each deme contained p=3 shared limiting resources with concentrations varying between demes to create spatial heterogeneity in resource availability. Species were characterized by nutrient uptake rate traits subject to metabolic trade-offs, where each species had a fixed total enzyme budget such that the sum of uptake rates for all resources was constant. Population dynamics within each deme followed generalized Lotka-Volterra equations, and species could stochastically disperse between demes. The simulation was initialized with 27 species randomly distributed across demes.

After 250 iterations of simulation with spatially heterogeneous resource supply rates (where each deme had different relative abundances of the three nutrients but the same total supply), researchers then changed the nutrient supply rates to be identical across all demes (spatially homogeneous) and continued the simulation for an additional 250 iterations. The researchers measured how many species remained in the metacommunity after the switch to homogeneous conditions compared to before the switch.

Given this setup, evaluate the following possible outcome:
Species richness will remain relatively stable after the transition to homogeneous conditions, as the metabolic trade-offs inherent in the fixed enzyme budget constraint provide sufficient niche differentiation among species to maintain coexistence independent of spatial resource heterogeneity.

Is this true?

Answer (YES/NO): NO